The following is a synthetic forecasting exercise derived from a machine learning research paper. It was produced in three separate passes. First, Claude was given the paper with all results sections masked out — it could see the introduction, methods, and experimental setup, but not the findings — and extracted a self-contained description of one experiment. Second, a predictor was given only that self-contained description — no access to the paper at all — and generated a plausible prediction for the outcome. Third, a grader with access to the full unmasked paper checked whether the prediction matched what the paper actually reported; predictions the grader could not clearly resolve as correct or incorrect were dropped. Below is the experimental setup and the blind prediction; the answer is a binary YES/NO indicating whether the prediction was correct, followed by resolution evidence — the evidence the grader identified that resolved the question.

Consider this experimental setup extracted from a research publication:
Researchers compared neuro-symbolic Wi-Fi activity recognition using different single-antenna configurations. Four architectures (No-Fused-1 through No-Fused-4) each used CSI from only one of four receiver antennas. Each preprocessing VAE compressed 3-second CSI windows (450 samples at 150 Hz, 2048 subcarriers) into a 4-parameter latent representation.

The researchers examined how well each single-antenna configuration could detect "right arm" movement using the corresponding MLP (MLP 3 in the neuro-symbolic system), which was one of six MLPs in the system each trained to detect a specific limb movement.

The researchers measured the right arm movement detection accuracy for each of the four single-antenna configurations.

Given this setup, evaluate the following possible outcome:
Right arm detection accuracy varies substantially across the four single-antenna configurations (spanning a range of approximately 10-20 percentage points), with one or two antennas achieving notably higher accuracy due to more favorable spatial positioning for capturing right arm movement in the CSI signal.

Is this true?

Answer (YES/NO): NO